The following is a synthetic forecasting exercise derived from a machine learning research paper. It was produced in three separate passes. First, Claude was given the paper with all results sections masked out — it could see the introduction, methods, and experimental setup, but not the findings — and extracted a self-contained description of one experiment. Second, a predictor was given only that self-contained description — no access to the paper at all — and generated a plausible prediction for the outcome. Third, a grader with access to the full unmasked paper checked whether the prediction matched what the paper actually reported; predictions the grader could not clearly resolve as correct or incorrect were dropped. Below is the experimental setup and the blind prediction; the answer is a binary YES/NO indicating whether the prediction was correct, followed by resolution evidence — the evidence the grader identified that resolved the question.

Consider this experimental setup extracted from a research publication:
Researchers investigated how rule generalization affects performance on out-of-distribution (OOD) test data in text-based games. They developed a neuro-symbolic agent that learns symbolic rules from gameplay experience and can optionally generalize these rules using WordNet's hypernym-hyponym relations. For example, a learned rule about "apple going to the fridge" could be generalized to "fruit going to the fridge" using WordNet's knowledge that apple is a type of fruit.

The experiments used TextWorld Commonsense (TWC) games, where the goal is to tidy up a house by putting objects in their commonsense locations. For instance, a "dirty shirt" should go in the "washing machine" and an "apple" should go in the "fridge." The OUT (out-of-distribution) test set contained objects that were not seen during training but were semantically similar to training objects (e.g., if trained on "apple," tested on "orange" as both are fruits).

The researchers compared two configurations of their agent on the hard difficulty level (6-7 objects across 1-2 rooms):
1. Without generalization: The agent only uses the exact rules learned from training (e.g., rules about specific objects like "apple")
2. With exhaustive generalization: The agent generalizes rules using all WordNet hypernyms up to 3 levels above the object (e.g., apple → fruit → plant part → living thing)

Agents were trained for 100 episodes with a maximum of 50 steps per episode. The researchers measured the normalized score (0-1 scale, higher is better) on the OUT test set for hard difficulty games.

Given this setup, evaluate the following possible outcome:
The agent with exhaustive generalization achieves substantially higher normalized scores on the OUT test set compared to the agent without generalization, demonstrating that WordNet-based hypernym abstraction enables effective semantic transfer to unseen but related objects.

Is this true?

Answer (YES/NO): YES